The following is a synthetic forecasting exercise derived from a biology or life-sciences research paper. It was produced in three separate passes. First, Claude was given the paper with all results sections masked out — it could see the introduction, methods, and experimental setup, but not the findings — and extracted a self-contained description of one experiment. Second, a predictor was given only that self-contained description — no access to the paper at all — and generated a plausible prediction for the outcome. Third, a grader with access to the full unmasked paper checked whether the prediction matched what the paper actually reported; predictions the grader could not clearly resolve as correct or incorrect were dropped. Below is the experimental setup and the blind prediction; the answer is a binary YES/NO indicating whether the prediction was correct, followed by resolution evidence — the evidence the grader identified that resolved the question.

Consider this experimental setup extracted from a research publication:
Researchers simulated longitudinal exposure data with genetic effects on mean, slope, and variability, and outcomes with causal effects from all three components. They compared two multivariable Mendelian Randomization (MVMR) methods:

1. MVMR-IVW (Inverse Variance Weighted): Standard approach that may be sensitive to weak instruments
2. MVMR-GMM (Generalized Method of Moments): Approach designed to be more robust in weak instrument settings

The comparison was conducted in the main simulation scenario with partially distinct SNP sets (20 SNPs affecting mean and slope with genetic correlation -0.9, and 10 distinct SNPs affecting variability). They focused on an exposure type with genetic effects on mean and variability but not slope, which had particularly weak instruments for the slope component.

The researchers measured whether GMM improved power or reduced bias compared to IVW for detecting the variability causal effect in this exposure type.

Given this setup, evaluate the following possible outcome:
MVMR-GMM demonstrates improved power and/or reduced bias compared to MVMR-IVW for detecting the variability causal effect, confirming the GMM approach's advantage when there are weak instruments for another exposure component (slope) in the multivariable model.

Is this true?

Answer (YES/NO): YES